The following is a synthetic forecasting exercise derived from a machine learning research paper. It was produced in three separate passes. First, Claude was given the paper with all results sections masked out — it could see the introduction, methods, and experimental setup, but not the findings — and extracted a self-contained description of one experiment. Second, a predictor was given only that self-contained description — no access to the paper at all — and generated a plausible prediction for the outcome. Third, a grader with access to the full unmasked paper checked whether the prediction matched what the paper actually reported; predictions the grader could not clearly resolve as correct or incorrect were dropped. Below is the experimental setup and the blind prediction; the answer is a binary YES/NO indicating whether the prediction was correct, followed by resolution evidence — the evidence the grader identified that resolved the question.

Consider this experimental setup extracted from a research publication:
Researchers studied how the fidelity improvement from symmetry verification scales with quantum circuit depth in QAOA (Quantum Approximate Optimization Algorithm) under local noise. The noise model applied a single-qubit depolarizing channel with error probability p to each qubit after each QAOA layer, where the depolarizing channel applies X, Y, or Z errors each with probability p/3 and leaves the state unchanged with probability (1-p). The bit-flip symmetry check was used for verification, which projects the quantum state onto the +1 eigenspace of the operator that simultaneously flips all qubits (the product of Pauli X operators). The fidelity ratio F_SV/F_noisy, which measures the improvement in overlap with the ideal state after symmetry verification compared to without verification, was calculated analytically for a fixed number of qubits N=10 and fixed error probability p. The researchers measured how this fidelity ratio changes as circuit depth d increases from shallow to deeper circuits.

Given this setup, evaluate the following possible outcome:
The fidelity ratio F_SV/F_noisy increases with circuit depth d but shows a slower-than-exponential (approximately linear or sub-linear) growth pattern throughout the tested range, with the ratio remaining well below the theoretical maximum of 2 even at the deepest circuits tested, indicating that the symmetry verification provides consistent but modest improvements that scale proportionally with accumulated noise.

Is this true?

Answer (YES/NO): NO